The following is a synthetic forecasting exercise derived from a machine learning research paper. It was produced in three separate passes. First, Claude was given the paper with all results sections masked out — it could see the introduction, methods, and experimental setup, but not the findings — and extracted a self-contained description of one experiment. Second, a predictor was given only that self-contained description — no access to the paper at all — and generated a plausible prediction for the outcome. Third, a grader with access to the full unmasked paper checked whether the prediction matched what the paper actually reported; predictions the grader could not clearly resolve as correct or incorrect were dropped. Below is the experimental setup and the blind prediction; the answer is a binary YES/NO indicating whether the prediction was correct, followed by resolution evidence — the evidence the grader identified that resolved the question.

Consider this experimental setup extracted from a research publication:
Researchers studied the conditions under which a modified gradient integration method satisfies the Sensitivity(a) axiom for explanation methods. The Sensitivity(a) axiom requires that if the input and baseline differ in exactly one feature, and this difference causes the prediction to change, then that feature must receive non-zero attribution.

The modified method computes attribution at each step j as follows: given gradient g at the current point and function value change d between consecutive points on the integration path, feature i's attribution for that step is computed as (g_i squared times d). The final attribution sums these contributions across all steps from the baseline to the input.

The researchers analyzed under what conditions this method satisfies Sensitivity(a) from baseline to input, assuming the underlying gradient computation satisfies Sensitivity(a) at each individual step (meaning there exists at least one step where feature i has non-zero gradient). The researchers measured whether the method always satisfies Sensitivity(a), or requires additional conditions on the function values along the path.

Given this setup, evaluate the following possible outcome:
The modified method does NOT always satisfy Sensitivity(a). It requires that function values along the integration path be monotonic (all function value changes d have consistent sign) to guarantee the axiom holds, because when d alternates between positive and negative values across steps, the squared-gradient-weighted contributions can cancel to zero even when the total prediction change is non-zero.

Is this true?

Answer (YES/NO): YES